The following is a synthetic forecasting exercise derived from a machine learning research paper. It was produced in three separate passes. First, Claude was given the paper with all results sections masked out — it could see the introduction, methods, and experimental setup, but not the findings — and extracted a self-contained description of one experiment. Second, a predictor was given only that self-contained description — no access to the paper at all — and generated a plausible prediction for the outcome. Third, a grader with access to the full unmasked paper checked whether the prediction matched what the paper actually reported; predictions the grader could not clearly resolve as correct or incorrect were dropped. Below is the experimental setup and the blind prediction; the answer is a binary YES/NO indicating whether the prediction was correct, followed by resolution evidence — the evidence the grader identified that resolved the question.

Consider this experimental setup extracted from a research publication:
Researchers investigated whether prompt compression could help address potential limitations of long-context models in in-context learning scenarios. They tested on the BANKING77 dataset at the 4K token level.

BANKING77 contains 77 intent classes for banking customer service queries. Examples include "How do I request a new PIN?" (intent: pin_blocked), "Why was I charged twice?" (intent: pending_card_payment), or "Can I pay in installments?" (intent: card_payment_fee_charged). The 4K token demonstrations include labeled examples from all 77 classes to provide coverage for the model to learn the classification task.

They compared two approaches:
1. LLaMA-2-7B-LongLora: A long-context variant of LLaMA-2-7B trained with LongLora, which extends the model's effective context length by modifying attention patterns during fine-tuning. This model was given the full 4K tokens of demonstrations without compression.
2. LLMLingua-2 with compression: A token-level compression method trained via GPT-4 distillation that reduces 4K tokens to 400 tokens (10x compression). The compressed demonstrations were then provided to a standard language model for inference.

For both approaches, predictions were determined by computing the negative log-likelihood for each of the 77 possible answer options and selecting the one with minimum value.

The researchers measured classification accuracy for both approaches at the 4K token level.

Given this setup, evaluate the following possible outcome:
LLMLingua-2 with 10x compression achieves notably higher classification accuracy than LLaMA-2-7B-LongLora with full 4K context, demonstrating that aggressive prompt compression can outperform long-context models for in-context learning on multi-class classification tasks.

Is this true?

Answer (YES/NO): YES